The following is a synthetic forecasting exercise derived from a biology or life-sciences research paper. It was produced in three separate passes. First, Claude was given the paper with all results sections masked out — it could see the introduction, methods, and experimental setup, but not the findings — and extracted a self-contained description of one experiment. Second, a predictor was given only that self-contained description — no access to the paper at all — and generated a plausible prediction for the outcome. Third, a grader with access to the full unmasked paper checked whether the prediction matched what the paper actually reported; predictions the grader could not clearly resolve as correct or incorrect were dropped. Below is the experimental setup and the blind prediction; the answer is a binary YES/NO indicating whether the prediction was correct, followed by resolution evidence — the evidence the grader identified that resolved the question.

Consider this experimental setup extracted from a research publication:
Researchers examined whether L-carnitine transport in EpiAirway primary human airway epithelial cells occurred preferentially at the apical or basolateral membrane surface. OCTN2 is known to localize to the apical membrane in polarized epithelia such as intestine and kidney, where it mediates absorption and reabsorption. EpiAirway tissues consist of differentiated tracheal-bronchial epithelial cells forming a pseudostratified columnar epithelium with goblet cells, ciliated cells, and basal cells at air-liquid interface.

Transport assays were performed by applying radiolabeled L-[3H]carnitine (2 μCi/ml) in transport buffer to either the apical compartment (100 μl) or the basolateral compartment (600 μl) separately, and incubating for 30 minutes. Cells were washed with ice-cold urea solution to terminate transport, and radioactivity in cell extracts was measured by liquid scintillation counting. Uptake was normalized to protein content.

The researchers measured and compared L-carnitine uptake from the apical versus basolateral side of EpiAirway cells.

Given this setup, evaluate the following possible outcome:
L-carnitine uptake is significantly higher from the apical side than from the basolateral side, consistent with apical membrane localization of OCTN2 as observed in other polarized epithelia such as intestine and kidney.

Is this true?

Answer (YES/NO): NO